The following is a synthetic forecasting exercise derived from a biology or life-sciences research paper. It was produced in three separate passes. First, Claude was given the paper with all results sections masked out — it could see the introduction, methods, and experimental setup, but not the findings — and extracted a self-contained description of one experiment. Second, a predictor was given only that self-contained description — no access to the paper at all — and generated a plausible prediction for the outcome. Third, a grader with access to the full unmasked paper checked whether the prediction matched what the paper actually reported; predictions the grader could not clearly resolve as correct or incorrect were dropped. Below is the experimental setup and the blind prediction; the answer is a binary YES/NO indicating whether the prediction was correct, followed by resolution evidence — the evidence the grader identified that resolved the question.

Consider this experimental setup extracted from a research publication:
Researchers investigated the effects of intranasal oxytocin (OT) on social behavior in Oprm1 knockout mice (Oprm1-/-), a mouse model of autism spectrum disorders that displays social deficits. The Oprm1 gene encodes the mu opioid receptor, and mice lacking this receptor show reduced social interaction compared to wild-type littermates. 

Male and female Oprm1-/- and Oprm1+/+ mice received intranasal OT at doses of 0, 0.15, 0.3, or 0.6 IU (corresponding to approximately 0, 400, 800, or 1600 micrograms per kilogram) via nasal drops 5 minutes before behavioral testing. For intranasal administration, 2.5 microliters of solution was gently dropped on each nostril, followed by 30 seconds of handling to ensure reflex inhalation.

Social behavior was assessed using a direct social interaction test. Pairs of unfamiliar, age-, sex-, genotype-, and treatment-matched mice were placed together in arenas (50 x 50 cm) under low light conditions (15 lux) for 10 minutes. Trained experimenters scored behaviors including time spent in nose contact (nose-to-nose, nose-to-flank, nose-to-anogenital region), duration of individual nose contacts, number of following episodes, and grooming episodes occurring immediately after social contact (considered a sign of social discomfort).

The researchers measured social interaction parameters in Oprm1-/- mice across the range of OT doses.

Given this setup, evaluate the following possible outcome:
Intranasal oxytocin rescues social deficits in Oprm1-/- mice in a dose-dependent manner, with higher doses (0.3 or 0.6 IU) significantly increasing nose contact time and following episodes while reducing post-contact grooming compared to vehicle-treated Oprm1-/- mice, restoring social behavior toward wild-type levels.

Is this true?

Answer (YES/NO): NO